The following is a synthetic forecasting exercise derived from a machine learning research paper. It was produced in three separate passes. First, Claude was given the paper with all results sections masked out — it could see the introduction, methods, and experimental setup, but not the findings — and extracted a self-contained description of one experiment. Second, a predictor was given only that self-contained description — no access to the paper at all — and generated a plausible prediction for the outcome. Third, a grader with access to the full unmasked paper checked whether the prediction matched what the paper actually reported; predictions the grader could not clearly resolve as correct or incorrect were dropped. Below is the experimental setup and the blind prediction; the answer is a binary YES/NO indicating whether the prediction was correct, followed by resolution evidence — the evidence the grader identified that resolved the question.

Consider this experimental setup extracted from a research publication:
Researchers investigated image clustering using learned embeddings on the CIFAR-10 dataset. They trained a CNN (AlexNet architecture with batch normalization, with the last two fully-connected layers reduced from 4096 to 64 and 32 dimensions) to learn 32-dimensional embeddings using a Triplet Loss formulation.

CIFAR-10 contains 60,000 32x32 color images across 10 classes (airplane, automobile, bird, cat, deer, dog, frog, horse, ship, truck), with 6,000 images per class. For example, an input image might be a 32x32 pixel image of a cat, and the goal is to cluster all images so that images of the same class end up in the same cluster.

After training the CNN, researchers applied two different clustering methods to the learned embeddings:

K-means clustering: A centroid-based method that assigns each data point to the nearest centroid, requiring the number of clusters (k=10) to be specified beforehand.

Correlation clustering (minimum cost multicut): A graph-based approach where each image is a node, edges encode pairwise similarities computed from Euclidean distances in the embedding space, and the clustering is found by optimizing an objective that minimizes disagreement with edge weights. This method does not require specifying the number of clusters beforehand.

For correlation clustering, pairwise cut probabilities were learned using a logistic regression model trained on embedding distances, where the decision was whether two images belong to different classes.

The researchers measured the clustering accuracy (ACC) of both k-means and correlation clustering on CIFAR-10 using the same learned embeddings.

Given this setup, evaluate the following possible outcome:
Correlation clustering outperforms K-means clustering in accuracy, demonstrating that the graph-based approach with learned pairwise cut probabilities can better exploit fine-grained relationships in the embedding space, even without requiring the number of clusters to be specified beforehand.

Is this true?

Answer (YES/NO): NO